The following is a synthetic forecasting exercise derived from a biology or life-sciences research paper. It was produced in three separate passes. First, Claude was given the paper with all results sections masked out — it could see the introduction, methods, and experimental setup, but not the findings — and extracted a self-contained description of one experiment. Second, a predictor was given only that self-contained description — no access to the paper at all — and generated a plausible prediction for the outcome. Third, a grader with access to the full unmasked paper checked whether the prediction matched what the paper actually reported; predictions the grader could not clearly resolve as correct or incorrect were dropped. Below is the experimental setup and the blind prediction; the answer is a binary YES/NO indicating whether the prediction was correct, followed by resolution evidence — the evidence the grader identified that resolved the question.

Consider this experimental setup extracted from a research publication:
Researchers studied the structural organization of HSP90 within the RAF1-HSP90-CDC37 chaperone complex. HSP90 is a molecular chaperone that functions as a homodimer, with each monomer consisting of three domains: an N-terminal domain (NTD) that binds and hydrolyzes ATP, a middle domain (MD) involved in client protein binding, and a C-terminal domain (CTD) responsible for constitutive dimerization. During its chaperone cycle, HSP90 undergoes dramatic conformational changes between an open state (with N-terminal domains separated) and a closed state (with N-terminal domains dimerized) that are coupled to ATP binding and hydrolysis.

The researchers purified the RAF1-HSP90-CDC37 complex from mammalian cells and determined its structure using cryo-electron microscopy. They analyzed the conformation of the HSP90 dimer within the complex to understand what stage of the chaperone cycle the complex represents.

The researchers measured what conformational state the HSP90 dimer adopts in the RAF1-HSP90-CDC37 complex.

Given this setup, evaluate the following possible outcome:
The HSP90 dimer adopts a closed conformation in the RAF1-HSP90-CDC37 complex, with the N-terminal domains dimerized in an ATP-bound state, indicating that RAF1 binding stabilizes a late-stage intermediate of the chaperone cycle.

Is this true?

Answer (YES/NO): YES